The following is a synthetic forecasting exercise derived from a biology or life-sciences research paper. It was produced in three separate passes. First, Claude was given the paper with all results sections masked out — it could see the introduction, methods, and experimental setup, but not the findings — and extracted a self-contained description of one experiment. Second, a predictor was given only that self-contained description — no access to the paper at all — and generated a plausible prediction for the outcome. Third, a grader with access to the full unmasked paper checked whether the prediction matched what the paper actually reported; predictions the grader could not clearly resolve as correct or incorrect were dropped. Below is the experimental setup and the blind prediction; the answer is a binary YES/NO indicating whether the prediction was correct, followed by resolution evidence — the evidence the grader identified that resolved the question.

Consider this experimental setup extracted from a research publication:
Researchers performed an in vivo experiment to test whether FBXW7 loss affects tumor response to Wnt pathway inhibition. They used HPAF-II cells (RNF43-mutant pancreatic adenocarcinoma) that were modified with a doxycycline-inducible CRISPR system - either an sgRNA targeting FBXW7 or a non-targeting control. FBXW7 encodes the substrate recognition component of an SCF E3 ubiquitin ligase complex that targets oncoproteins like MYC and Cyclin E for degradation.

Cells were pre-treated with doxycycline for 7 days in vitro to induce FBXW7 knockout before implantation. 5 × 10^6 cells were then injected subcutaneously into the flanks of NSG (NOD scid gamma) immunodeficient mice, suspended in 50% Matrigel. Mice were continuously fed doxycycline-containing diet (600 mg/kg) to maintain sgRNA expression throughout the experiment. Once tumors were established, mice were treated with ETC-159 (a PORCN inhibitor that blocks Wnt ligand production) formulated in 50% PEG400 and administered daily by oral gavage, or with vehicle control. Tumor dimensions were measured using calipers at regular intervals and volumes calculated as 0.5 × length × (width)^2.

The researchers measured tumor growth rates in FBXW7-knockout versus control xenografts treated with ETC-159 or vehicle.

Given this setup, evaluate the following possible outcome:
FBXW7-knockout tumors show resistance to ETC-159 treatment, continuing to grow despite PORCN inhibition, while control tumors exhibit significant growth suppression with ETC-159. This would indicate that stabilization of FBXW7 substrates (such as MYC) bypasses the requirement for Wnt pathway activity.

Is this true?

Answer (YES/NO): YES